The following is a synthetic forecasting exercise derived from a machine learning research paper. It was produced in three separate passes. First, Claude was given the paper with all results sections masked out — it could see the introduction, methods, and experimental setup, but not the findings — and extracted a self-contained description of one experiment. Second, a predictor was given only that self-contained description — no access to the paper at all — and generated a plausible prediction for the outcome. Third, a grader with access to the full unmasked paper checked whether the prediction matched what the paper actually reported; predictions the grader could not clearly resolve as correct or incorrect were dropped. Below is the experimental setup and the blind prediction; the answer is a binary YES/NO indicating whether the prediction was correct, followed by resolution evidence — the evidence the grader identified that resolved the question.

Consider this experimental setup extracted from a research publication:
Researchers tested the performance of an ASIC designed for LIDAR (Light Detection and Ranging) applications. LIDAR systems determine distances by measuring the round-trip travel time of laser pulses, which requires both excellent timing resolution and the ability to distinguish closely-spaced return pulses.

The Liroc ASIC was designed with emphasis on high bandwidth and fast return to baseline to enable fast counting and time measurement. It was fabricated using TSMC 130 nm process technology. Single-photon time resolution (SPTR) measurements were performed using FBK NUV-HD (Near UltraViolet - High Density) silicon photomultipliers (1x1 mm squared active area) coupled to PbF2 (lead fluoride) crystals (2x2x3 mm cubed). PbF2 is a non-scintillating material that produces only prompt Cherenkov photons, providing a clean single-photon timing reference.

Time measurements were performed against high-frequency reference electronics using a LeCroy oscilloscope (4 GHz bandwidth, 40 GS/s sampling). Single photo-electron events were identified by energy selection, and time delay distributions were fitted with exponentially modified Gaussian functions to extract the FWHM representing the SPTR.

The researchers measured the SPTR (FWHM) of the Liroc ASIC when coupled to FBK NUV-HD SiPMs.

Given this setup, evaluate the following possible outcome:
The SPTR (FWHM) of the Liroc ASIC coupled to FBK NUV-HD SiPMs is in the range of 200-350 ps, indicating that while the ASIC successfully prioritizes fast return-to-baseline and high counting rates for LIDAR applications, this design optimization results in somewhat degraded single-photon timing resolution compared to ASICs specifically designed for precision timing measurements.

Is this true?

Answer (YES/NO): NO